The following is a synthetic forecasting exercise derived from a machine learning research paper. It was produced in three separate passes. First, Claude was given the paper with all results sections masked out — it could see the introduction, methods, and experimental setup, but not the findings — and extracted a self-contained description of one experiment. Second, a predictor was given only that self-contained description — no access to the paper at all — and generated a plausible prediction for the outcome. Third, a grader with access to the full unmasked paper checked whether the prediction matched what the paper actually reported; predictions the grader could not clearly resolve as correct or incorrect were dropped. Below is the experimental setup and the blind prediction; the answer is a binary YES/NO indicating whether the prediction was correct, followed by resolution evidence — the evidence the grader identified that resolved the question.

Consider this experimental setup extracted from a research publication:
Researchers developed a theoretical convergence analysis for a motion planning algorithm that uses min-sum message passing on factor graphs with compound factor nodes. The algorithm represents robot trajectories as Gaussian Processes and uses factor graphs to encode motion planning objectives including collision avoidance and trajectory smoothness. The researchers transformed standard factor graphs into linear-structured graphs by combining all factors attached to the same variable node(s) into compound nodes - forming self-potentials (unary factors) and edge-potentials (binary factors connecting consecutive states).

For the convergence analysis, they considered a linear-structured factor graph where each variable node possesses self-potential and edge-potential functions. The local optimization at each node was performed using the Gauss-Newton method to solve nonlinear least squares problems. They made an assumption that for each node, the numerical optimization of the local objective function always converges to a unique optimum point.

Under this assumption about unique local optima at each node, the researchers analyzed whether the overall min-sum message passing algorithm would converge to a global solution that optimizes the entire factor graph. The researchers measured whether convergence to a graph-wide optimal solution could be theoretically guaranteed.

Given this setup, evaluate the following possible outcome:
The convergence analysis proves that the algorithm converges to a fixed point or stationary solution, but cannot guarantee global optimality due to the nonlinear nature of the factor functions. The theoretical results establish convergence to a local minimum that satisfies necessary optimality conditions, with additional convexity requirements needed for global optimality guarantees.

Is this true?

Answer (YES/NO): NO